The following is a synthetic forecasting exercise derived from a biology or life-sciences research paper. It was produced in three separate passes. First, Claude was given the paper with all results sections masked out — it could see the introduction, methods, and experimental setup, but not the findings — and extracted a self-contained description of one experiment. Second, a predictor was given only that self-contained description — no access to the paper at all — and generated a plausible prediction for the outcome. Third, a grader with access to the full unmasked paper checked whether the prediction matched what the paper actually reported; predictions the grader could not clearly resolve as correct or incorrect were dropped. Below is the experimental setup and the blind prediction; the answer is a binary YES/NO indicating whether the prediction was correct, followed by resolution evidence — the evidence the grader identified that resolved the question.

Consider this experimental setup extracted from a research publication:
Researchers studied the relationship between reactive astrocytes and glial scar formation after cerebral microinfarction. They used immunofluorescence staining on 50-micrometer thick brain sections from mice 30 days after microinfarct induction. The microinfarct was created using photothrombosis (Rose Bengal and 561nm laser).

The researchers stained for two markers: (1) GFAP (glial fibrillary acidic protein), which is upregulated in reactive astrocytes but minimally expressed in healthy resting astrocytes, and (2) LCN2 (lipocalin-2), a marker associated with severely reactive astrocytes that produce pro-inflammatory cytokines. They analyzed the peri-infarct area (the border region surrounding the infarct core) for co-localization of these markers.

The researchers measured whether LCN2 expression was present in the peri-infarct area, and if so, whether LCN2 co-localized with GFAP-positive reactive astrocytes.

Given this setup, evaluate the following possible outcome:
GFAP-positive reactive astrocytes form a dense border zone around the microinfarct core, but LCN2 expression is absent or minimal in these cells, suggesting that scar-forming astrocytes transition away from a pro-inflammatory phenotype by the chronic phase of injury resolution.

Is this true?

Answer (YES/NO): NO